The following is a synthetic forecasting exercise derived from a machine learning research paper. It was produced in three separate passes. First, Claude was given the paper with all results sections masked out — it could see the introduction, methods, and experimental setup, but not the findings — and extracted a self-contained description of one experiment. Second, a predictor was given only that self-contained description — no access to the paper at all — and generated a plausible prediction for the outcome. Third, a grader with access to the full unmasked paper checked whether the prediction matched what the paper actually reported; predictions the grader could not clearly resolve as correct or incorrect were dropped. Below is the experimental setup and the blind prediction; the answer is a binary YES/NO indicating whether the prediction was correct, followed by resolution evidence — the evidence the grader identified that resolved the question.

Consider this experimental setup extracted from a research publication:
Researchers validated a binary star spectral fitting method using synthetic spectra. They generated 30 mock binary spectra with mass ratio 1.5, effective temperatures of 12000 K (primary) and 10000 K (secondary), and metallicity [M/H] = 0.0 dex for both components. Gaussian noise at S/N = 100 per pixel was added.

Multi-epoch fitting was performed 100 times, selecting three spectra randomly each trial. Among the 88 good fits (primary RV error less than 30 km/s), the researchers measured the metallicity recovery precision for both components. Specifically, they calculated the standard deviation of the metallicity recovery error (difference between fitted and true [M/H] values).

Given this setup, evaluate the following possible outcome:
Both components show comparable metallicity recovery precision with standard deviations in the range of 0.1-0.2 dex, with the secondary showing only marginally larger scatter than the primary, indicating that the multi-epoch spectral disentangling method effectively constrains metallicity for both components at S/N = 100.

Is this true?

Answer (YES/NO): NO